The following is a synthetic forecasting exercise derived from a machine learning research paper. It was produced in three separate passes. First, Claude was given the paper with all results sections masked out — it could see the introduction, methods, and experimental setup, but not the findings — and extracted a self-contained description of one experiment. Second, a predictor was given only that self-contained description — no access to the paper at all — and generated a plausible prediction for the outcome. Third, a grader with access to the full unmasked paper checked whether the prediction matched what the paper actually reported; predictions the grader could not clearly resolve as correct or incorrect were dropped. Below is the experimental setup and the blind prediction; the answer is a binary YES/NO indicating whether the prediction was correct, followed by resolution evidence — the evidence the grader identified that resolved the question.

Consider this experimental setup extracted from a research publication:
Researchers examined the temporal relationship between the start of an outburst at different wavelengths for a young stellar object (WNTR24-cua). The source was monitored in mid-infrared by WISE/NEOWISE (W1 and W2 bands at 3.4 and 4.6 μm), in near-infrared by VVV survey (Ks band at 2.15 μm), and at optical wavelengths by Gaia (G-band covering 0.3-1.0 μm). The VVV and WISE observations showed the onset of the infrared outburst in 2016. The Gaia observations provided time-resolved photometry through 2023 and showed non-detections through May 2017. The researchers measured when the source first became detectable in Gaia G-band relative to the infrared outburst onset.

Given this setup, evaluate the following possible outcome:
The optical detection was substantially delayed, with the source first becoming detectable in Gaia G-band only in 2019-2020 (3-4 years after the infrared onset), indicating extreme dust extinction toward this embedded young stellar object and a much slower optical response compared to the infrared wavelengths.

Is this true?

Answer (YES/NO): NO